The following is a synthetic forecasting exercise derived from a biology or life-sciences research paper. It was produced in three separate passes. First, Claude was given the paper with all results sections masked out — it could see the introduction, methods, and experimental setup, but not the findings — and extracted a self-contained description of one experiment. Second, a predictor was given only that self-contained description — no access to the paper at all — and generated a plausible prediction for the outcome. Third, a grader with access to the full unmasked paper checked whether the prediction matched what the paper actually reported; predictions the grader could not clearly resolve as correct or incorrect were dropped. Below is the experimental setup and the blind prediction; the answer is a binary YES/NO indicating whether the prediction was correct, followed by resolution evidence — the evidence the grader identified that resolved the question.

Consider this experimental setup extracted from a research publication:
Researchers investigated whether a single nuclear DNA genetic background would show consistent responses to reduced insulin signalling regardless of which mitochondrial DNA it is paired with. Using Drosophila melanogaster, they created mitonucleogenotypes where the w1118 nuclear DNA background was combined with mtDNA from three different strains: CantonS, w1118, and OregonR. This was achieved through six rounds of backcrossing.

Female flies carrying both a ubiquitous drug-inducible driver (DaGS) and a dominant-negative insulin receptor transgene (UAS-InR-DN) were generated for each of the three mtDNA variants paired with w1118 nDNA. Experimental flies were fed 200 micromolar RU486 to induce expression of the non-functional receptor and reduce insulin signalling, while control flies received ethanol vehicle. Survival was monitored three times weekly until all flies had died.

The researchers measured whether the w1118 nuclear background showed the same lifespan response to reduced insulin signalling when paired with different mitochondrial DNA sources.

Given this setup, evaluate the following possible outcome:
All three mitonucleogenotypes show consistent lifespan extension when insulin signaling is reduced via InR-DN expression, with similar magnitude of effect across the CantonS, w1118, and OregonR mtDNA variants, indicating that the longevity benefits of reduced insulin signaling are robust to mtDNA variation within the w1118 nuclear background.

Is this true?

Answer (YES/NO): NO